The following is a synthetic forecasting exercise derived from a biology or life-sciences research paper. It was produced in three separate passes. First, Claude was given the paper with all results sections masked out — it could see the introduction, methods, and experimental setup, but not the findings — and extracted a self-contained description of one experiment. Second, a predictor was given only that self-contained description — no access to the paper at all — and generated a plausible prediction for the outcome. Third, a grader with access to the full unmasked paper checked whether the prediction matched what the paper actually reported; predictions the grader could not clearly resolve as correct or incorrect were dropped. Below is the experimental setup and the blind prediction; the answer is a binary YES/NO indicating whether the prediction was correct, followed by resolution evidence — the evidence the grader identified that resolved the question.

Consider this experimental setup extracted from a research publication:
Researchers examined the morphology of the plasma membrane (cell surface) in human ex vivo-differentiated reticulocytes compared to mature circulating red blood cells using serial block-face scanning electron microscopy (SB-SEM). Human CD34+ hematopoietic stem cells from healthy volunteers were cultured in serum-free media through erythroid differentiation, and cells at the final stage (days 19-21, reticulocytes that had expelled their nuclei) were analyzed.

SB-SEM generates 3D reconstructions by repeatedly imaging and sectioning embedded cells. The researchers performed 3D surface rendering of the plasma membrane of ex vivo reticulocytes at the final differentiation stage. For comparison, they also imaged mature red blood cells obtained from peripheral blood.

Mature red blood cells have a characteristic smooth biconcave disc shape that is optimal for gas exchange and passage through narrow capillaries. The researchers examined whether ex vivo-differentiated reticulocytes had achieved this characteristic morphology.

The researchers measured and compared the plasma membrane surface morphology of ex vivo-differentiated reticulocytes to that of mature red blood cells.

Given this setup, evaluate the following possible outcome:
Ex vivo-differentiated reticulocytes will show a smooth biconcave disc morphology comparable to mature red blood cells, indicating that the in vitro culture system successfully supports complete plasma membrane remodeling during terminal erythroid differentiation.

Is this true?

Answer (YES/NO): NO